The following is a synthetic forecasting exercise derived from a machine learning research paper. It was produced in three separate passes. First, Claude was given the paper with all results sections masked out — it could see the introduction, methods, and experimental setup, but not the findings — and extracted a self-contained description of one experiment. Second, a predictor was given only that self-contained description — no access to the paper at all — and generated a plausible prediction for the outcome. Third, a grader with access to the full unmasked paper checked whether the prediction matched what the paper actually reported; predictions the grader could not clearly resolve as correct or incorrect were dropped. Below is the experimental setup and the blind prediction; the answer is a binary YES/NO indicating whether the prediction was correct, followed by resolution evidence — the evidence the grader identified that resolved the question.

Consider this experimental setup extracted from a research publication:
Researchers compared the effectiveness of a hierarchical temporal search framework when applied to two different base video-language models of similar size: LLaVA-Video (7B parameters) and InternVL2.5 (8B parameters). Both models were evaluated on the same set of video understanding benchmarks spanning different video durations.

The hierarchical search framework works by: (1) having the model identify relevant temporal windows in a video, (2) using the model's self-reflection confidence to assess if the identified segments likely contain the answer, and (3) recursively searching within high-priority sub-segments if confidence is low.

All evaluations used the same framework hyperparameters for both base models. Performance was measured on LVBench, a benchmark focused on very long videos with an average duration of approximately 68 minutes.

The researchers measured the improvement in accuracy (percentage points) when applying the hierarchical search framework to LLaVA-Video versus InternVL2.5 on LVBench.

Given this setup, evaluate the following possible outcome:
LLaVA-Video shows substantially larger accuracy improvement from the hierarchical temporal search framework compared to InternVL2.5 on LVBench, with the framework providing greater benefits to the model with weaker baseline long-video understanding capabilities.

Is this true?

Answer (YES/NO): NO